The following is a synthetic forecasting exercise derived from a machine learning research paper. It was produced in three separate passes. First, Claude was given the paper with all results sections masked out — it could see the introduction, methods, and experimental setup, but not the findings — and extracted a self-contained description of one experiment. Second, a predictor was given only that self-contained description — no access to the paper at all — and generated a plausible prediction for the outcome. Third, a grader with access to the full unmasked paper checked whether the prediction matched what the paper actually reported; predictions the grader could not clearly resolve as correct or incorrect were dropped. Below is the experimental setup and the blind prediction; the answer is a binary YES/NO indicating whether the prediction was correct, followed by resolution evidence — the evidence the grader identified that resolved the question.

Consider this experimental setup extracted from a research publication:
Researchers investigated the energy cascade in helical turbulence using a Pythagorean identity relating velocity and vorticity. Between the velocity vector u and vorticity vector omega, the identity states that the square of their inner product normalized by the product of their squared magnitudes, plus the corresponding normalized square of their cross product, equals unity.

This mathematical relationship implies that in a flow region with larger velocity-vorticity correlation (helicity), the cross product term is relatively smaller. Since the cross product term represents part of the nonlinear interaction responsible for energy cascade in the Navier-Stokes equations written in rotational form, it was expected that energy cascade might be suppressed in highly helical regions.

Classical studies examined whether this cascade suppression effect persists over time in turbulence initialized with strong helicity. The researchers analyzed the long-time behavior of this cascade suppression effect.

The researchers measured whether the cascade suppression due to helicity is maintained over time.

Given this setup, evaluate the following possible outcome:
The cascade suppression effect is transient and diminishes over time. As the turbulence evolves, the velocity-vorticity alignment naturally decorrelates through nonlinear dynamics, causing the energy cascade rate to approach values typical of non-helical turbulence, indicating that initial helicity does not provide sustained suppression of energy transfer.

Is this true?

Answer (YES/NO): YES